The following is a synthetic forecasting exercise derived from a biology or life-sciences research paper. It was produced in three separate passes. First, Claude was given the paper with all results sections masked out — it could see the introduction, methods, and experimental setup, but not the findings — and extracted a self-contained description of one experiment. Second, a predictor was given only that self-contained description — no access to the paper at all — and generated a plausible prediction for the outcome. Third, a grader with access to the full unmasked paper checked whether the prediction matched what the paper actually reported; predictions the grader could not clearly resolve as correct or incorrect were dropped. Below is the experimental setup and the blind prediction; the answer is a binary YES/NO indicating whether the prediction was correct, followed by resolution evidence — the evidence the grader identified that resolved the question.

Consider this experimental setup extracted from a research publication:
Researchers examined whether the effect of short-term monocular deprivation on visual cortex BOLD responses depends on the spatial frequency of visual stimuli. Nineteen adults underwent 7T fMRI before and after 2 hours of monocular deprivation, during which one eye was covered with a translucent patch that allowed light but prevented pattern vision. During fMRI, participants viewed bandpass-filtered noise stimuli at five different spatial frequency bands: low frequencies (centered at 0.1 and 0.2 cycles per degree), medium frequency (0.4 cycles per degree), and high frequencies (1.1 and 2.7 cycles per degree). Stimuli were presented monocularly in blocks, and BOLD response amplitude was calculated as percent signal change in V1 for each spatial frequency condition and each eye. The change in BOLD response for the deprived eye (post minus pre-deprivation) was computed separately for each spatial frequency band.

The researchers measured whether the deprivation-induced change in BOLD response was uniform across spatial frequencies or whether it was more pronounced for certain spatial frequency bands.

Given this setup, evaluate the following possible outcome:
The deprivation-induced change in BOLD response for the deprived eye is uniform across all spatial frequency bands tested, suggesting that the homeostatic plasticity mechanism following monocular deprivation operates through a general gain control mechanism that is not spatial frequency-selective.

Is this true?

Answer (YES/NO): NO